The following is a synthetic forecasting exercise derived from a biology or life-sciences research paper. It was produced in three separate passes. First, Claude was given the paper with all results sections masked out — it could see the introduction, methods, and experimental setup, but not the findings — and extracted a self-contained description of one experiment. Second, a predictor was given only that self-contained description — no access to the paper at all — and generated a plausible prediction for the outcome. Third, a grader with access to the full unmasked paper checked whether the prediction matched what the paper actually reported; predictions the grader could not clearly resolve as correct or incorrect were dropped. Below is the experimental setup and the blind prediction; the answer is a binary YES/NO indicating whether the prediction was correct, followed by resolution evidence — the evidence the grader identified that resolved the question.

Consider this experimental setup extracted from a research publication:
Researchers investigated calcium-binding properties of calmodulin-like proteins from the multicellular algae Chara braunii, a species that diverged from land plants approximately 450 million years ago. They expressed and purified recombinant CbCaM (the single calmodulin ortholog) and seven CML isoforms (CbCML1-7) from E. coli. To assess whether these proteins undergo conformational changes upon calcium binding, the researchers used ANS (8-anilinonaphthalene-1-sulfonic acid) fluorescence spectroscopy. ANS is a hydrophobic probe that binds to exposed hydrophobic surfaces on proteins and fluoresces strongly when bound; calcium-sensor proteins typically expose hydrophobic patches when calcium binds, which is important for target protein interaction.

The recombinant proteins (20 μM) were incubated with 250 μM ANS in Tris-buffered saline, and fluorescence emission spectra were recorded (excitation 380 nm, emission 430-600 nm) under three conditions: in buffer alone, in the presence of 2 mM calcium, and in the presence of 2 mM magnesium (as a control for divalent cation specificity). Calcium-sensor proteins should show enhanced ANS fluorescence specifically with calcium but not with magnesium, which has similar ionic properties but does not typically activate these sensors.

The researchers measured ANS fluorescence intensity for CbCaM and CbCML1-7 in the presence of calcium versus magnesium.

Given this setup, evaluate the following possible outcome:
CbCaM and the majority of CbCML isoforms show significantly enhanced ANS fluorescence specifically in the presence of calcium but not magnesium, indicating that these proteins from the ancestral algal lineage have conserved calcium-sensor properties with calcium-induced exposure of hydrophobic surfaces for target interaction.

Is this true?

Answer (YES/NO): NO